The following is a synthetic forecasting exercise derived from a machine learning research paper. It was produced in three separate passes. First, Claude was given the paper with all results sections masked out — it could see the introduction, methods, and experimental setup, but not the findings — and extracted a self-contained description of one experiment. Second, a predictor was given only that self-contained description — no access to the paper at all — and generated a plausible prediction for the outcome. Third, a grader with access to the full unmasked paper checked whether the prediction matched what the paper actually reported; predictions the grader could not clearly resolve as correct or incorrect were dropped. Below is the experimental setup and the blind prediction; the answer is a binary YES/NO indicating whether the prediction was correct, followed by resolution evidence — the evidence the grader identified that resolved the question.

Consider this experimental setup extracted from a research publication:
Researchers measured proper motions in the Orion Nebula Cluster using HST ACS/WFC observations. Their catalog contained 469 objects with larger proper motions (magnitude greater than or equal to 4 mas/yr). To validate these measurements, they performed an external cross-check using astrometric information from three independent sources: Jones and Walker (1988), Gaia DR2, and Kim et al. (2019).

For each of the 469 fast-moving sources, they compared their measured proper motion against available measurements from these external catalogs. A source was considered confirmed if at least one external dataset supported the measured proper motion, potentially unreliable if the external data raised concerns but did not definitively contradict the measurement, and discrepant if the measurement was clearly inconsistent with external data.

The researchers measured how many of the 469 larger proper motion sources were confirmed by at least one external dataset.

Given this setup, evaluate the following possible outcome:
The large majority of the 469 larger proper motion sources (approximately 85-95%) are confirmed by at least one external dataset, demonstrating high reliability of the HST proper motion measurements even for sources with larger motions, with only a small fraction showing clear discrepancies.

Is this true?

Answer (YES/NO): NO